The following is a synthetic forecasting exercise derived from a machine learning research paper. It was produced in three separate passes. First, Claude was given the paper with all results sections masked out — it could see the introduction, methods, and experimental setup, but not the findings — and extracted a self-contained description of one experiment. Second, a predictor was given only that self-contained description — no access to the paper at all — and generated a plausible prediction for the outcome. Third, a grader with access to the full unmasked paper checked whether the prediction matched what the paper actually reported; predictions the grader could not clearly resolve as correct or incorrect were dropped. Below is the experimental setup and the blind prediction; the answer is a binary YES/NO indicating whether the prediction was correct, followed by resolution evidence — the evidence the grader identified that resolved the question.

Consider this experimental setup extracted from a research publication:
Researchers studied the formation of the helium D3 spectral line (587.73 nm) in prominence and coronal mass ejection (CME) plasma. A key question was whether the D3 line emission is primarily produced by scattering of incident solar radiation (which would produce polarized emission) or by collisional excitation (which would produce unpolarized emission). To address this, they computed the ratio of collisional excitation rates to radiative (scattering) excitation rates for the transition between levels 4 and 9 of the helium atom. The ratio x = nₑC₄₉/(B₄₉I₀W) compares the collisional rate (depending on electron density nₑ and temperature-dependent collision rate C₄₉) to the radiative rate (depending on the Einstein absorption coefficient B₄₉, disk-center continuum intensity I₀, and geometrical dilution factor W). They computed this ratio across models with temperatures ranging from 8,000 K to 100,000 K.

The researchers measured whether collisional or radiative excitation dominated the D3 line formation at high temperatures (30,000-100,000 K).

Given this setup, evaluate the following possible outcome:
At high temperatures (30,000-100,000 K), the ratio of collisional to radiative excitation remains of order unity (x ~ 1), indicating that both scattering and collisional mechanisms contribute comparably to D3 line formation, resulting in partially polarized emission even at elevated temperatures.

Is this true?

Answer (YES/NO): NO